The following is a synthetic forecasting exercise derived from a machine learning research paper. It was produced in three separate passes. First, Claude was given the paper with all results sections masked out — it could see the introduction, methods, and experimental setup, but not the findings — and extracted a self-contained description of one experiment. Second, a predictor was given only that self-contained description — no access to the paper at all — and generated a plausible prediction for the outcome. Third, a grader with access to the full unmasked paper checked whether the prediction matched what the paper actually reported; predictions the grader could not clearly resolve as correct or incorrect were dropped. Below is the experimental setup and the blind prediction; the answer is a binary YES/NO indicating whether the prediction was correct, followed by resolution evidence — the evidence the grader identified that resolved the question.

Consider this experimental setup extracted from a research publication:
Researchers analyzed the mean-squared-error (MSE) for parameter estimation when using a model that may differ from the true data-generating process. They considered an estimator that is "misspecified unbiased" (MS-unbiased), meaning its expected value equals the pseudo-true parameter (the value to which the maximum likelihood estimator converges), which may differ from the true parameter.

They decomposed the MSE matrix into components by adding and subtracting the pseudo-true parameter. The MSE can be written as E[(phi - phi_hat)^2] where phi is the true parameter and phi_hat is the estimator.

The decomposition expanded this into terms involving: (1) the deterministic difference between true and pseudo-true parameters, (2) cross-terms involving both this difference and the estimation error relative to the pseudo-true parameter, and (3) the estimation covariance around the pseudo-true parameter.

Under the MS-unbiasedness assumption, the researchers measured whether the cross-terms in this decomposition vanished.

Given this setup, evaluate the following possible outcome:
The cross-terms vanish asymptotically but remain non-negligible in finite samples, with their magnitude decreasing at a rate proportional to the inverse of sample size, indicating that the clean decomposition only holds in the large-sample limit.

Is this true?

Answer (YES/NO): NO